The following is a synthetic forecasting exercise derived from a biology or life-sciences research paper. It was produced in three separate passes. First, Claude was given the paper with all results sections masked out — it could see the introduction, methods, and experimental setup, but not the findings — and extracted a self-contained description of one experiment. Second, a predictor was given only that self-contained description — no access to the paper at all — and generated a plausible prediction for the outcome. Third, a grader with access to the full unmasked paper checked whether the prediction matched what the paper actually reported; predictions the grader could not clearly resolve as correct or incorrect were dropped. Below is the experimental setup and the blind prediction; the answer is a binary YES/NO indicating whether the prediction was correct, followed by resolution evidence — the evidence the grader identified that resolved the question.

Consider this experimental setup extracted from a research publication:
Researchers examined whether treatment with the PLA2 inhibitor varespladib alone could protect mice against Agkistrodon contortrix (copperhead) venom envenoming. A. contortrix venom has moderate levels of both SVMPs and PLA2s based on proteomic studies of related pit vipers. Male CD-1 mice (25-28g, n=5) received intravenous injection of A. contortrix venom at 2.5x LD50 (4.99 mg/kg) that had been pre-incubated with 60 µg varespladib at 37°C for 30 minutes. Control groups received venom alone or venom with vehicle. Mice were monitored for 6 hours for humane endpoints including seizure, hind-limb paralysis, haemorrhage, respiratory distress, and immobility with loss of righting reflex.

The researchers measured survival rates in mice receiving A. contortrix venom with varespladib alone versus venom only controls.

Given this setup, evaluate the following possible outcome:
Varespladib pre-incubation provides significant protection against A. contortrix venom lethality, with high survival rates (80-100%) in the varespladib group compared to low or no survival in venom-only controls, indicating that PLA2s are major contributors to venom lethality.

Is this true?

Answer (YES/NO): NO